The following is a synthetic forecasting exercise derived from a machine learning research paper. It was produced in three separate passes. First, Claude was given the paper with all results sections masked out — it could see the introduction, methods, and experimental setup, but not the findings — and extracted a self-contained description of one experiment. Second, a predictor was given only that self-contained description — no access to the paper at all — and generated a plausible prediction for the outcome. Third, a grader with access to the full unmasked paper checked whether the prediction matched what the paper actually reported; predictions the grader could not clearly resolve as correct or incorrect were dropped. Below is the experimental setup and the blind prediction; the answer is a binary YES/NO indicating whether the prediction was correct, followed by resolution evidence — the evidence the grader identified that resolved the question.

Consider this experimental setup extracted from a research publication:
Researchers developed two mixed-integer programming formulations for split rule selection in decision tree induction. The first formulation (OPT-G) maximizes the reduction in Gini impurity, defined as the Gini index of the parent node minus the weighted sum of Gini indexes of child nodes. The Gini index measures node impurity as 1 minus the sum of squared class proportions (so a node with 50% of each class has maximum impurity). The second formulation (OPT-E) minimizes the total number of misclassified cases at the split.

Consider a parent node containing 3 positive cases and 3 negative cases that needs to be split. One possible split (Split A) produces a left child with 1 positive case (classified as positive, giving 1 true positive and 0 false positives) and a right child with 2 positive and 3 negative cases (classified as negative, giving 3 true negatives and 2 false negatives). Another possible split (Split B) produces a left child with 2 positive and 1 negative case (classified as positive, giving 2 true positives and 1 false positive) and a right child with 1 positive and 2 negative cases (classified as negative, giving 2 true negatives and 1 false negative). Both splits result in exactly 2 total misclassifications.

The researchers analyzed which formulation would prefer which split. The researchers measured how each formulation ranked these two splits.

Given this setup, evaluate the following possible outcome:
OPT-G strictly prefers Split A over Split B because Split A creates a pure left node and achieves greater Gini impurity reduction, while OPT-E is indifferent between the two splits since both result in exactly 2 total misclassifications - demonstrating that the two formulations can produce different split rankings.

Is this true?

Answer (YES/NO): NO